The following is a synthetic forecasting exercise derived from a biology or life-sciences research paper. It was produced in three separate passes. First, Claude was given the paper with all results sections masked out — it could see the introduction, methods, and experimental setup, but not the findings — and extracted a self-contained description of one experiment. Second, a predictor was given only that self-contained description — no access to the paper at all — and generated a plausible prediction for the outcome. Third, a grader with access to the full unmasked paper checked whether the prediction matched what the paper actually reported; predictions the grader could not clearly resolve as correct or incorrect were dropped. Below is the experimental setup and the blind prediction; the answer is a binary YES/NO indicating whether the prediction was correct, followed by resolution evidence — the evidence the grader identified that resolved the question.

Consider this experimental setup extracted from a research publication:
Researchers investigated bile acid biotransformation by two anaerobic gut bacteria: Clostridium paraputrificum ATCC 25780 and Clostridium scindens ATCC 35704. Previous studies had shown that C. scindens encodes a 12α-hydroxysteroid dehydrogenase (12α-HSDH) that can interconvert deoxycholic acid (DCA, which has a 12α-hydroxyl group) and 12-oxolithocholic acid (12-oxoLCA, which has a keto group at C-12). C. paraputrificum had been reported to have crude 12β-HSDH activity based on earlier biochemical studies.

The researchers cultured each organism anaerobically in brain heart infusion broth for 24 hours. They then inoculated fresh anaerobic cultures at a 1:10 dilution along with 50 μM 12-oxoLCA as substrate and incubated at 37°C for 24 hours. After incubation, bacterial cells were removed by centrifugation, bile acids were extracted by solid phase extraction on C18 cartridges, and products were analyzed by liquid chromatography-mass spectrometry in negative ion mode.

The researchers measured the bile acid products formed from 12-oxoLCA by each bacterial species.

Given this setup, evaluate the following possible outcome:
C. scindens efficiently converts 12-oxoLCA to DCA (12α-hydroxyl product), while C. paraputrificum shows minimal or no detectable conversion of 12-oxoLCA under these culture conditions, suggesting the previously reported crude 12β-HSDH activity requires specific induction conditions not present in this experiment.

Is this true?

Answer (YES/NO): NO